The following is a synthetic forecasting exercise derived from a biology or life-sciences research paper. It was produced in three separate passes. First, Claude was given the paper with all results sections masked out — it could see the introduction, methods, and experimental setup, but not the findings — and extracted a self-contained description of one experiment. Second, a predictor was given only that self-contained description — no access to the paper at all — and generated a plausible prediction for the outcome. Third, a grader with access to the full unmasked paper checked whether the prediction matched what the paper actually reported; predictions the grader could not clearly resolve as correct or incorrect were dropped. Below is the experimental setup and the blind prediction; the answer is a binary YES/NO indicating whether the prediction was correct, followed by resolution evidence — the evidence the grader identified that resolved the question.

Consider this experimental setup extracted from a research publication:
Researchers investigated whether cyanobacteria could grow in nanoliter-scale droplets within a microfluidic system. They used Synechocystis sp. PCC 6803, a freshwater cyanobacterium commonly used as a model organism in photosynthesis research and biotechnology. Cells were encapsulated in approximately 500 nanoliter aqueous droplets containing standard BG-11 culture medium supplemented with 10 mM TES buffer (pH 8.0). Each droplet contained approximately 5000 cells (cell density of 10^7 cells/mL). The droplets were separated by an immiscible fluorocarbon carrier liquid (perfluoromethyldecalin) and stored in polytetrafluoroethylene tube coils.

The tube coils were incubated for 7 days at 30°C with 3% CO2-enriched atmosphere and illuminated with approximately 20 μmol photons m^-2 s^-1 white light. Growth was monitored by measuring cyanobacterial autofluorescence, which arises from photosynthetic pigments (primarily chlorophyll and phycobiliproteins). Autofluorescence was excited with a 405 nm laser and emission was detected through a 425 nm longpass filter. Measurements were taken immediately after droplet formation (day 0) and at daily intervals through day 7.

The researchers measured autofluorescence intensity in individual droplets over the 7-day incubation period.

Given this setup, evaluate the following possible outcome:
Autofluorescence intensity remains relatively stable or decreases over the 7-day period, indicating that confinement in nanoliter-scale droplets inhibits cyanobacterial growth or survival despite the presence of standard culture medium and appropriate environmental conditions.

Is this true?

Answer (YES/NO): NO